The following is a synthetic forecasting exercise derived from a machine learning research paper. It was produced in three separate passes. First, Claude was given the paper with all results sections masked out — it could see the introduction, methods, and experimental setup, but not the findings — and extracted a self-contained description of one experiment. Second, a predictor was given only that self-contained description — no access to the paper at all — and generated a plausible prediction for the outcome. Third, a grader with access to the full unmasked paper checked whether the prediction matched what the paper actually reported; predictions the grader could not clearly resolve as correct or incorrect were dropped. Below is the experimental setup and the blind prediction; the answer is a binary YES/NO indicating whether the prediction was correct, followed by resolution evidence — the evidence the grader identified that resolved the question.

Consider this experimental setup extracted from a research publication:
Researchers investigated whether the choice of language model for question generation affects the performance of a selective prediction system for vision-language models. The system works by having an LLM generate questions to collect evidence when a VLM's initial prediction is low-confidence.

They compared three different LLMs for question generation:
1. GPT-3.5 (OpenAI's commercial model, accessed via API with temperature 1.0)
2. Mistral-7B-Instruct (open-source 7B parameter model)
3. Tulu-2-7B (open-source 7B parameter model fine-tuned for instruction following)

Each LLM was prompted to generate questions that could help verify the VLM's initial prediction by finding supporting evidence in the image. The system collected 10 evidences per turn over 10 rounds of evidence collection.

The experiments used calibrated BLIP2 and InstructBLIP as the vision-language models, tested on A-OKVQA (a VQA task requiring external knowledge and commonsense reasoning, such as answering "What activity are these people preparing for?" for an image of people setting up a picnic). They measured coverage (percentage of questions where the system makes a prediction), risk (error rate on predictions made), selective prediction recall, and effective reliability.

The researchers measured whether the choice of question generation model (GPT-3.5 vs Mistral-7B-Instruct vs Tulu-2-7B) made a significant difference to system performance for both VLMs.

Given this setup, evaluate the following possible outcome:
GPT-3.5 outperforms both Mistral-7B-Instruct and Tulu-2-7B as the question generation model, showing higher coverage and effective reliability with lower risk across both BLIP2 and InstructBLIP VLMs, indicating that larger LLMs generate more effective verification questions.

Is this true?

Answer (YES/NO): NO